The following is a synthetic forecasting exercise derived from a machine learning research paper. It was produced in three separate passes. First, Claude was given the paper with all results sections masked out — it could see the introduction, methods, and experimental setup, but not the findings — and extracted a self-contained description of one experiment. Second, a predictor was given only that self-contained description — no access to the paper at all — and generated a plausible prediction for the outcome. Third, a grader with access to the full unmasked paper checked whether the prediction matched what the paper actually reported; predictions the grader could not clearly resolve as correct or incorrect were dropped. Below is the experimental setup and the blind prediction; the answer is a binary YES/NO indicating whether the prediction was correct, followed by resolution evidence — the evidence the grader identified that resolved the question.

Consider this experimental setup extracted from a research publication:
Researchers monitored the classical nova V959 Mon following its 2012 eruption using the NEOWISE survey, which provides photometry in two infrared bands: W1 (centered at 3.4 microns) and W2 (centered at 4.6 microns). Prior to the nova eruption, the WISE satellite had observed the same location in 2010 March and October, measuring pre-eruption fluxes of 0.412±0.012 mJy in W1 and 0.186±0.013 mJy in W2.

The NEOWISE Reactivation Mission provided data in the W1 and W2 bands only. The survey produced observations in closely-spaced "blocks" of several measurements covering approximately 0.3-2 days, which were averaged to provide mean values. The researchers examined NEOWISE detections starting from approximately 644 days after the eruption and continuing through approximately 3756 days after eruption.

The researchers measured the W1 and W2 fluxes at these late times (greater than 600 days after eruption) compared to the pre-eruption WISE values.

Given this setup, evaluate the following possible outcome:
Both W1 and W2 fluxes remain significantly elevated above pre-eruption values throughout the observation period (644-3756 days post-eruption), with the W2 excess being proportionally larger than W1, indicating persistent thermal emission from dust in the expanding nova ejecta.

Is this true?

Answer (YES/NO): NO